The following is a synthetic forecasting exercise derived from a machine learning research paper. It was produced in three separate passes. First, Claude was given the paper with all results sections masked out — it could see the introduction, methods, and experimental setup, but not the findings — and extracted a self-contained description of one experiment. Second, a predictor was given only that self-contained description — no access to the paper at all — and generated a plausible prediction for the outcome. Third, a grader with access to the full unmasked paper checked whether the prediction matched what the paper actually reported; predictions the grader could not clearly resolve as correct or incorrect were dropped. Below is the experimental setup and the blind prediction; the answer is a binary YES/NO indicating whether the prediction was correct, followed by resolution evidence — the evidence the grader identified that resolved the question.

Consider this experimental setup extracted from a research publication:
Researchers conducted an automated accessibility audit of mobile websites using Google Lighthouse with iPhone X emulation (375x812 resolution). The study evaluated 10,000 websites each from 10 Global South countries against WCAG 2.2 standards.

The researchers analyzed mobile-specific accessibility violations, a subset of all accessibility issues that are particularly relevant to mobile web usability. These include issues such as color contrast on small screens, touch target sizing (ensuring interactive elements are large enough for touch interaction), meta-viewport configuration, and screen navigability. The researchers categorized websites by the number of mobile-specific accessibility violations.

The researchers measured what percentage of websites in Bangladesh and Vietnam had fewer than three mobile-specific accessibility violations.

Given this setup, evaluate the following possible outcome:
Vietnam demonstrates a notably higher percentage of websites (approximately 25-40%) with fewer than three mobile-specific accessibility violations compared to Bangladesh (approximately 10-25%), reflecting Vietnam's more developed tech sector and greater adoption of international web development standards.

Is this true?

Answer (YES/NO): NO